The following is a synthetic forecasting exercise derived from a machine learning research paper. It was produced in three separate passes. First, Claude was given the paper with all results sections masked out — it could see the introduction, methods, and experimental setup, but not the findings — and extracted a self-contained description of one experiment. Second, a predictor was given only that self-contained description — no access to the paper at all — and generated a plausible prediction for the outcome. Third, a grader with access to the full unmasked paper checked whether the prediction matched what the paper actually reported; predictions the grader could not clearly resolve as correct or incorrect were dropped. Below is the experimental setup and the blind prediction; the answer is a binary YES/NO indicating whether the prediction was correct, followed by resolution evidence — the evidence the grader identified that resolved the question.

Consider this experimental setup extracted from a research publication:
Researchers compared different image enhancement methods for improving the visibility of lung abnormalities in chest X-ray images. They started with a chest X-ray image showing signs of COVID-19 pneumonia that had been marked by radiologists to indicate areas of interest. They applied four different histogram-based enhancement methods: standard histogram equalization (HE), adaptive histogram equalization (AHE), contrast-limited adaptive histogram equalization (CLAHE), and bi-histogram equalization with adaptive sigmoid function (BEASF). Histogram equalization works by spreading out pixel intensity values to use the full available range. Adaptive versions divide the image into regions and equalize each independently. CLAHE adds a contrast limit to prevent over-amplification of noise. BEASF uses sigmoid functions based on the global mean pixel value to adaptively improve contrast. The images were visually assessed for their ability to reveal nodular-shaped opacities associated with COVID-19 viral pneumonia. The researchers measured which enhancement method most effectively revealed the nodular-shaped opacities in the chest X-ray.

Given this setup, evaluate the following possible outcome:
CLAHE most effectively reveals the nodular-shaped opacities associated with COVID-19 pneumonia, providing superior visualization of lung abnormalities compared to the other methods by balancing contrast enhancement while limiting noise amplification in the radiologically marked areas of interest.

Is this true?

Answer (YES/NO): YES